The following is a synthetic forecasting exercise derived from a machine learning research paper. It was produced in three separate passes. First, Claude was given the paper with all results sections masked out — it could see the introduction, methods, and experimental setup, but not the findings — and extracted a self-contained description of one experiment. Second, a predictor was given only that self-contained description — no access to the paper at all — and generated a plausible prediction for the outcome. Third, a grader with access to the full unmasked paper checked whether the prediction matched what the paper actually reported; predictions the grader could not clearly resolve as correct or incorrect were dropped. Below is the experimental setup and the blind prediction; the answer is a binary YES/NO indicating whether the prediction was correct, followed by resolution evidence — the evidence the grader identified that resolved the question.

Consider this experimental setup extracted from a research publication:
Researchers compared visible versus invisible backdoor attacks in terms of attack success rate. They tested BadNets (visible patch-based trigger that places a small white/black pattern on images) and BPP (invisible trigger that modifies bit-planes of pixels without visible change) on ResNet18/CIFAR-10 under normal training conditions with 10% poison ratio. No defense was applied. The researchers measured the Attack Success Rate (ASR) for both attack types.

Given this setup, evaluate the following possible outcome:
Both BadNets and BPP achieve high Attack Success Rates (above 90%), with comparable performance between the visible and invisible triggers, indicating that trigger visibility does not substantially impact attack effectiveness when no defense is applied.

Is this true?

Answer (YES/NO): NO